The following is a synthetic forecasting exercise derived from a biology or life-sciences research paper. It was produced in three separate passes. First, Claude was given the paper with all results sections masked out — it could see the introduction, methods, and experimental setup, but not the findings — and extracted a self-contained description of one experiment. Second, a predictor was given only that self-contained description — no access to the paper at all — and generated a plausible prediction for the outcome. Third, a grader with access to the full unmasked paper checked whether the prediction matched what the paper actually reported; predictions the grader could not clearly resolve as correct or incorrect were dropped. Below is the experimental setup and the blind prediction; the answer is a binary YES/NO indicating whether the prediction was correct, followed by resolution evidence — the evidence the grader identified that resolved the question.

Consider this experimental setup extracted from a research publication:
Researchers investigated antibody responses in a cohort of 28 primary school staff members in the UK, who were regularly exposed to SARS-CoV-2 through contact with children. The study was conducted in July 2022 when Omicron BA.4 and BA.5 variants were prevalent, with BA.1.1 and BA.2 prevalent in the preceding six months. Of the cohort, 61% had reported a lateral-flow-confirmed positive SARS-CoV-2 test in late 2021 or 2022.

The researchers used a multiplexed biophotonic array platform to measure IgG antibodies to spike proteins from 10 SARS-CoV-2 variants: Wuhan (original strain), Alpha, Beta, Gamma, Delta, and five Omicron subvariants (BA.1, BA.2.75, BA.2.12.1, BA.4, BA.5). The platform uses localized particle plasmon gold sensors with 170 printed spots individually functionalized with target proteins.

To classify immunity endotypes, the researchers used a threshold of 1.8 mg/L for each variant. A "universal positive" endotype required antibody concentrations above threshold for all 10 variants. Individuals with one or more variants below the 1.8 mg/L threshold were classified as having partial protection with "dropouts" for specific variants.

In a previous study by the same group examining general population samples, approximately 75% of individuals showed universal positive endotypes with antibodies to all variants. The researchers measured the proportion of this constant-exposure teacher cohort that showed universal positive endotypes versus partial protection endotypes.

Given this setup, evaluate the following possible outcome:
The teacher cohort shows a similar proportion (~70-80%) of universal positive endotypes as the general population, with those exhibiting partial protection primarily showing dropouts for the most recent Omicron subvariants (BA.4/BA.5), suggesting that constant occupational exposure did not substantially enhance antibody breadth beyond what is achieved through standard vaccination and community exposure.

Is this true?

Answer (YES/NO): NO